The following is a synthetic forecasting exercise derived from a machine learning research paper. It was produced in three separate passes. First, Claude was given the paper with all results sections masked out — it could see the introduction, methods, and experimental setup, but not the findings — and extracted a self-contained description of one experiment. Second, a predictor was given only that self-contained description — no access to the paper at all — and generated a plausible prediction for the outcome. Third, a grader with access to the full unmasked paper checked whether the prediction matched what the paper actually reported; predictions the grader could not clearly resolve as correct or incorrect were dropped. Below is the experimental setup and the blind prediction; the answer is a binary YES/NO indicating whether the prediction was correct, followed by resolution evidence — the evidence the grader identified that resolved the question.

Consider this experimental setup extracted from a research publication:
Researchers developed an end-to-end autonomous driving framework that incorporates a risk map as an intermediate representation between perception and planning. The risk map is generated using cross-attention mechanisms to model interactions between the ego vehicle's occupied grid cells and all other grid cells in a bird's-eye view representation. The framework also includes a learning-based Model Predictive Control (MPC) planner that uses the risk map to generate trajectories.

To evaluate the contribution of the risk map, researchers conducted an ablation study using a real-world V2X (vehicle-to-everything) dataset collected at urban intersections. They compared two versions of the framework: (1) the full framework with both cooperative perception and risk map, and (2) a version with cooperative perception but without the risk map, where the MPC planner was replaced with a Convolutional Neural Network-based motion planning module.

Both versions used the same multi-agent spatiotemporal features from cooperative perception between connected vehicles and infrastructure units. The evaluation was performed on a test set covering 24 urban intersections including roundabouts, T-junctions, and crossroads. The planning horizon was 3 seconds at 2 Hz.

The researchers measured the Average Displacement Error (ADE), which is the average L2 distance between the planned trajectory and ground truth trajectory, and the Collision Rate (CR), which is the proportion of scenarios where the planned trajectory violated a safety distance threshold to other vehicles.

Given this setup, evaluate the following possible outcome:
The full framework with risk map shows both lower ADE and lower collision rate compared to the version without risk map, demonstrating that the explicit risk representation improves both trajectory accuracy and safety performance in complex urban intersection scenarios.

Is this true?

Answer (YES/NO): YES